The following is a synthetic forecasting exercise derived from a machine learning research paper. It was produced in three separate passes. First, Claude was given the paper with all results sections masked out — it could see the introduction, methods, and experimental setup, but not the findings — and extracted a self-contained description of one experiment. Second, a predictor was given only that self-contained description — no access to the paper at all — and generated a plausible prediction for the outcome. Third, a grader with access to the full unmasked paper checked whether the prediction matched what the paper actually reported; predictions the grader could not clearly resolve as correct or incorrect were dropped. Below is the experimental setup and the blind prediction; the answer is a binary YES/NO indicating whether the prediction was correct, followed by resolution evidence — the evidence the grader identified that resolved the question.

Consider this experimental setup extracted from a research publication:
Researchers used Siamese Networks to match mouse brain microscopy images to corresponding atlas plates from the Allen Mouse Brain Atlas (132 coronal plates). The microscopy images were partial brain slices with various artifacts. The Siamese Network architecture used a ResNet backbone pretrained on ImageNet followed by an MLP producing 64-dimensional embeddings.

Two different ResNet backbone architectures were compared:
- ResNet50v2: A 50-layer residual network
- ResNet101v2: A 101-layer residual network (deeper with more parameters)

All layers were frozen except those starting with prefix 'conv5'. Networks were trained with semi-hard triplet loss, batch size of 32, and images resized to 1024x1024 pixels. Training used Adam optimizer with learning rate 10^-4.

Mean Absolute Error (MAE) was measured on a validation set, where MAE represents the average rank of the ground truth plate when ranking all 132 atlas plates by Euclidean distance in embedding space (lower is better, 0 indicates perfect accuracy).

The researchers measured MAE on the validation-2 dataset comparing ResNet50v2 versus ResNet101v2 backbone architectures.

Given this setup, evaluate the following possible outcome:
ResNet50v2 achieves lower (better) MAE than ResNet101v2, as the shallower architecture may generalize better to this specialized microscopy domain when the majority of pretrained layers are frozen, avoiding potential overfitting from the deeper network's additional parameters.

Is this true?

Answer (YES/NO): YES